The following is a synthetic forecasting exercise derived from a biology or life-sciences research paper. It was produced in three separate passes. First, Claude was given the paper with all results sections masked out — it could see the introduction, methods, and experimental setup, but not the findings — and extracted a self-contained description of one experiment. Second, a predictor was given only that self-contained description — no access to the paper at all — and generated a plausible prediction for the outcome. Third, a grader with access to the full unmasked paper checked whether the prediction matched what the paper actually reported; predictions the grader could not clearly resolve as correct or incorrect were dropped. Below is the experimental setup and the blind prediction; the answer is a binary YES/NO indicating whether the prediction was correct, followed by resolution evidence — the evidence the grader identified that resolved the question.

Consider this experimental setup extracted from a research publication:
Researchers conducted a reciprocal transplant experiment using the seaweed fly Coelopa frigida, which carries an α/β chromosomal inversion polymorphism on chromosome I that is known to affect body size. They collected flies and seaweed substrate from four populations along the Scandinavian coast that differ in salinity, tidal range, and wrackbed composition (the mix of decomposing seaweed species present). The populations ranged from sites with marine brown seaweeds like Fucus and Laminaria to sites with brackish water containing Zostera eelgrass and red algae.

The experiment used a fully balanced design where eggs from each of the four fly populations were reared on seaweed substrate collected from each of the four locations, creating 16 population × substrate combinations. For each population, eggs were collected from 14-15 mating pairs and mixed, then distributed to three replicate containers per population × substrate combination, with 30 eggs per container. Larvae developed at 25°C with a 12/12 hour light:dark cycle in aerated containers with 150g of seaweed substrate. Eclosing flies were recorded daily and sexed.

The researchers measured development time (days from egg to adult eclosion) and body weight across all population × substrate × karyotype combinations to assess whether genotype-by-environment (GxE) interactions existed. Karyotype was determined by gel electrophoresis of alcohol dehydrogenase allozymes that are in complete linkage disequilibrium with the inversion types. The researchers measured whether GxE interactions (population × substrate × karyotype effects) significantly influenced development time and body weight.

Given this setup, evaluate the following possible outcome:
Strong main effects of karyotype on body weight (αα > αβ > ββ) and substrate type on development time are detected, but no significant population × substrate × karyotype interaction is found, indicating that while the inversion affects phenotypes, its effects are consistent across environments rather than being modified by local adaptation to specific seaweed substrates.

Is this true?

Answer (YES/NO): NO